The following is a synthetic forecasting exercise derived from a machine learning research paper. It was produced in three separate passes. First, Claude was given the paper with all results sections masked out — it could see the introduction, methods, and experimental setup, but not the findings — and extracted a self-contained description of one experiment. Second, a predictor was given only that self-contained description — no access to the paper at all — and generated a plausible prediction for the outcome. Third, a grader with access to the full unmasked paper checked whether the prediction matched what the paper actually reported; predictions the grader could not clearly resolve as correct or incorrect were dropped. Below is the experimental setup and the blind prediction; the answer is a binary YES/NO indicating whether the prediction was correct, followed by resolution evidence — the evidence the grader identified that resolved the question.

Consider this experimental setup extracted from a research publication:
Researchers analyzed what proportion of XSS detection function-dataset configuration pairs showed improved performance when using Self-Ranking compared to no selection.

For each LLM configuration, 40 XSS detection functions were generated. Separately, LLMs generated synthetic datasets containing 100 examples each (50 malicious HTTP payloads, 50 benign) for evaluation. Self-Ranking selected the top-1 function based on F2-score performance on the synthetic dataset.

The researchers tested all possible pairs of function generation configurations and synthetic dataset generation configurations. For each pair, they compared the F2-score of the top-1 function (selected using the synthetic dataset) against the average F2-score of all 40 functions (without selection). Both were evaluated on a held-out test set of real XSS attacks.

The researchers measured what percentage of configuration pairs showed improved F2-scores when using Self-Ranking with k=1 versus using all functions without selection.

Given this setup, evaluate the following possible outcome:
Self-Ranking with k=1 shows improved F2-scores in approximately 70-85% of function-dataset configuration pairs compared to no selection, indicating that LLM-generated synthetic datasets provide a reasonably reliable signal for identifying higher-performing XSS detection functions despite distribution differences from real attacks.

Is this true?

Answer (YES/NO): NO